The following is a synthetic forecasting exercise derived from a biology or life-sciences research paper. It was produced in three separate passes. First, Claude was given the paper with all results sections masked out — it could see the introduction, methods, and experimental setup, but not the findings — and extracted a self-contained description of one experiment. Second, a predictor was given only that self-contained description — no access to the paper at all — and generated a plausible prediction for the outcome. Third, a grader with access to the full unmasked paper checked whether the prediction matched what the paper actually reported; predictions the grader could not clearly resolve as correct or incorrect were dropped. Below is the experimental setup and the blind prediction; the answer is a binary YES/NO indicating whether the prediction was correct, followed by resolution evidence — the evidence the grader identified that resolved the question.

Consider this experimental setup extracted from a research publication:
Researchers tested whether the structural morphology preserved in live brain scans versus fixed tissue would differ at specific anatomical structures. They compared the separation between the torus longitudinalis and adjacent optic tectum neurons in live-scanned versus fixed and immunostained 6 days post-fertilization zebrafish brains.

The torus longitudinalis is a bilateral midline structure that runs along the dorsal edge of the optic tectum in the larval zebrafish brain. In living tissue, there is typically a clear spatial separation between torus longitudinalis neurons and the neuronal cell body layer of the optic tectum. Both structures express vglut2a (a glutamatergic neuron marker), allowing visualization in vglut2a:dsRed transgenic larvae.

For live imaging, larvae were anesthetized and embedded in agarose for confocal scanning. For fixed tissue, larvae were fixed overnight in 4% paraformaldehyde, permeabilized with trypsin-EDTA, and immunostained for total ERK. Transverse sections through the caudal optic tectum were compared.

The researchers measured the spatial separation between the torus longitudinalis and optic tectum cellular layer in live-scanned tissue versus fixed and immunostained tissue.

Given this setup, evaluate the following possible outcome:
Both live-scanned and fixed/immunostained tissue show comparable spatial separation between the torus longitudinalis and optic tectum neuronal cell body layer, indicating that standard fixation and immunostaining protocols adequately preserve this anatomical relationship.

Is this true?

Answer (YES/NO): NO